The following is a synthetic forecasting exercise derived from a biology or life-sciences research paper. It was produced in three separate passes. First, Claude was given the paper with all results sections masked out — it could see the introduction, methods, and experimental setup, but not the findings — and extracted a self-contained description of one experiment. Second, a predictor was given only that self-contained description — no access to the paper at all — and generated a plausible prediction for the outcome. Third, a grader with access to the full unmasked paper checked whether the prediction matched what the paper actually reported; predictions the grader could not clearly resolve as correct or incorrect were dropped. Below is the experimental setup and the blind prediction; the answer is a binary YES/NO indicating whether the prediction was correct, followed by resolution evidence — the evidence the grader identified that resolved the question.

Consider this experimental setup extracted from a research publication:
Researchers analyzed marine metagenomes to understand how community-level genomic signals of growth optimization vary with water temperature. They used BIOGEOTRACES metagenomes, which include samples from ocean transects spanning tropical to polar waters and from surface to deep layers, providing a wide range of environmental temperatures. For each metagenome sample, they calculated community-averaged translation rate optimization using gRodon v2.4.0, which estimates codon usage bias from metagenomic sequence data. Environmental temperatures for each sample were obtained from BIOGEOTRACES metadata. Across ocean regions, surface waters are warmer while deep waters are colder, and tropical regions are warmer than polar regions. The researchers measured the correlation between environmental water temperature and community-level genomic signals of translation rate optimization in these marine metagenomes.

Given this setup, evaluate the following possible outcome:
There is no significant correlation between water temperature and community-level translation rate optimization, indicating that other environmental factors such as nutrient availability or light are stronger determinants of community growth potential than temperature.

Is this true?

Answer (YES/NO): NO